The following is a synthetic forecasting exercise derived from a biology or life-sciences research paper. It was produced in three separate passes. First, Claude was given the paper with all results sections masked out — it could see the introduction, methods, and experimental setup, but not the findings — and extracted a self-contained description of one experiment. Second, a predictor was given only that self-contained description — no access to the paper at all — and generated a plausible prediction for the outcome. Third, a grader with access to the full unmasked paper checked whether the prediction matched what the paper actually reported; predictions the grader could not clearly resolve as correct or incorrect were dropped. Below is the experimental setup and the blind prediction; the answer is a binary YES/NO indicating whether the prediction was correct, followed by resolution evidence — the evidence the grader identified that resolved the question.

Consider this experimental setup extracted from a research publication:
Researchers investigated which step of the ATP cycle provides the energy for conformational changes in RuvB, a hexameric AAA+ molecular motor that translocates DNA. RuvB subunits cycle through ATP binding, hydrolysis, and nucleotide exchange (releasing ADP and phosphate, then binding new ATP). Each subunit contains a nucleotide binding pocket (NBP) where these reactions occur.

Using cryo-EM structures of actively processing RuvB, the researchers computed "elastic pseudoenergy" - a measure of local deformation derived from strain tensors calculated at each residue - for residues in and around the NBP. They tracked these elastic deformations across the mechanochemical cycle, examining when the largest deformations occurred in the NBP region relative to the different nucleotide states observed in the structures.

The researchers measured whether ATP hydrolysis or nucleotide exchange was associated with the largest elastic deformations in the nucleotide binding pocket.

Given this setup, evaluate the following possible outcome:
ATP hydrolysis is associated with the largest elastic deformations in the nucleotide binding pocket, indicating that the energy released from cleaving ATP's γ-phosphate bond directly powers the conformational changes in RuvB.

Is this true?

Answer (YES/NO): NO